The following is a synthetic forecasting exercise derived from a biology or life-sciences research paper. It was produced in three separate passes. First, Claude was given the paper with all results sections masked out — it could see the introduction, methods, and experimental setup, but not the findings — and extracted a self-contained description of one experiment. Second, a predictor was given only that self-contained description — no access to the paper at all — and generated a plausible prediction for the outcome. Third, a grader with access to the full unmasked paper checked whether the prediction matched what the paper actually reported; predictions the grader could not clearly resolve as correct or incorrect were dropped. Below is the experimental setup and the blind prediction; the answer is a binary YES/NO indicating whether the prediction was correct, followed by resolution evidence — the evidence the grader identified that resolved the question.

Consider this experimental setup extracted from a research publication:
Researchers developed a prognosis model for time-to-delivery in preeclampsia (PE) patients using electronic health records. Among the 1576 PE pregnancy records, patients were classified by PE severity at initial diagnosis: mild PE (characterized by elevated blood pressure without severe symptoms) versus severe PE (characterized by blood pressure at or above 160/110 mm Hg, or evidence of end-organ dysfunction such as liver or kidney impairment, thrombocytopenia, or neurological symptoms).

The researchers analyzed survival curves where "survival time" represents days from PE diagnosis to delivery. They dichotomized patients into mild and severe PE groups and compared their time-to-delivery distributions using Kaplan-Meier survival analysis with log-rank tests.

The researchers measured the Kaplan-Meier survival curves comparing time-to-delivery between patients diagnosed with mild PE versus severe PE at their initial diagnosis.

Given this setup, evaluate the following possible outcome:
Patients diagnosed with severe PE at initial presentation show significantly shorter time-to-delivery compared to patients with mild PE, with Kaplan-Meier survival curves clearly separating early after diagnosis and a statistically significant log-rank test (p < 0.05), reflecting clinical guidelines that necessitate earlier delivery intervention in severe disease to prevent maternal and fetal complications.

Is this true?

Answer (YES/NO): YES